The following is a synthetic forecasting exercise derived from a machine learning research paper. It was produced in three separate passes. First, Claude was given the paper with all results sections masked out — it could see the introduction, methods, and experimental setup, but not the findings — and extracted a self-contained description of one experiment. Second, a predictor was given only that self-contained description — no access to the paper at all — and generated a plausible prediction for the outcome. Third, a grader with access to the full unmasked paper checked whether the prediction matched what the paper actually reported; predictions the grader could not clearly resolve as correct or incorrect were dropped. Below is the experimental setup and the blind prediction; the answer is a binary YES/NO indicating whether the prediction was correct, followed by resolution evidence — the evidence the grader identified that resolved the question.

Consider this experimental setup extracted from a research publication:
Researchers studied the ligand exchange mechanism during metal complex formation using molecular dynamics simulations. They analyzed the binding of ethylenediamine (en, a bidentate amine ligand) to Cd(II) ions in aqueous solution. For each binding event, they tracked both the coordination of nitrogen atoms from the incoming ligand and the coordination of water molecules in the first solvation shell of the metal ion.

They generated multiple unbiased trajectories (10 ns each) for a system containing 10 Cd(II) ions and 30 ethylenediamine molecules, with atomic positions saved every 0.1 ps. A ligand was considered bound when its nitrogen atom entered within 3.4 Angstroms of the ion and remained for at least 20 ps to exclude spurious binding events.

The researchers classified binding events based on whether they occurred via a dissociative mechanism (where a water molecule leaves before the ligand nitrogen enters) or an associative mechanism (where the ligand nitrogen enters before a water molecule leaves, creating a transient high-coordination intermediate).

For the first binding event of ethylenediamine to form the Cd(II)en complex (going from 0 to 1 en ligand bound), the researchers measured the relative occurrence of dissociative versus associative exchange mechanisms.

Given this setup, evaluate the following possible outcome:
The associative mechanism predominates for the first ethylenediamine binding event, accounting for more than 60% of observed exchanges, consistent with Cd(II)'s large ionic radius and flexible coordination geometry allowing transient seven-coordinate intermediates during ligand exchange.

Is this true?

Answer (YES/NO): NO